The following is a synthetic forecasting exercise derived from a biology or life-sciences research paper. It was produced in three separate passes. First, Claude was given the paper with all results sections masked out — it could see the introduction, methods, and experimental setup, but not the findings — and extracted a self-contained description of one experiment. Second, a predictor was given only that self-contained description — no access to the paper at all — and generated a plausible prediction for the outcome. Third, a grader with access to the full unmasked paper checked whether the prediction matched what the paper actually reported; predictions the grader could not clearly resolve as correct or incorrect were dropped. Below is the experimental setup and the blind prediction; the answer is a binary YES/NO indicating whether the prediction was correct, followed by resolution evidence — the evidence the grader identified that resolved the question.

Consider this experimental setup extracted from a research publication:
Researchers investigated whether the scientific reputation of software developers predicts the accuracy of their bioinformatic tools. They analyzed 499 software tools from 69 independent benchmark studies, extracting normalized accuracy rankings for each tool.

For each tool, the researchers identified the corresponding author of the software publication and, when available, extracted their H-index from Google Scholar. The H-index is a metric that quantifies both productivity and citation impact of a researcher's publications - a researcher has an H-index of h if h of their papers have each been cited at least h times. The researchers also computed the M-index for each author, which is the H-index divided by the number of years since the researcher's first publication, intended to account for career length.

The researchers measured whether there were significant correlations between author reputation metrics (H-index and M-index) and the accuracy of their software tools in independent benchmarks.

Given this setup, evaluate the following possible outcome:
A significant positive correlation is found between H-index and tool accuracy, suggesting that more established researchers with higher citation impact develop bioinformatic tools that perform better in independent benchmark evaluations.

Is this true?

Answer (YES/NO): NO